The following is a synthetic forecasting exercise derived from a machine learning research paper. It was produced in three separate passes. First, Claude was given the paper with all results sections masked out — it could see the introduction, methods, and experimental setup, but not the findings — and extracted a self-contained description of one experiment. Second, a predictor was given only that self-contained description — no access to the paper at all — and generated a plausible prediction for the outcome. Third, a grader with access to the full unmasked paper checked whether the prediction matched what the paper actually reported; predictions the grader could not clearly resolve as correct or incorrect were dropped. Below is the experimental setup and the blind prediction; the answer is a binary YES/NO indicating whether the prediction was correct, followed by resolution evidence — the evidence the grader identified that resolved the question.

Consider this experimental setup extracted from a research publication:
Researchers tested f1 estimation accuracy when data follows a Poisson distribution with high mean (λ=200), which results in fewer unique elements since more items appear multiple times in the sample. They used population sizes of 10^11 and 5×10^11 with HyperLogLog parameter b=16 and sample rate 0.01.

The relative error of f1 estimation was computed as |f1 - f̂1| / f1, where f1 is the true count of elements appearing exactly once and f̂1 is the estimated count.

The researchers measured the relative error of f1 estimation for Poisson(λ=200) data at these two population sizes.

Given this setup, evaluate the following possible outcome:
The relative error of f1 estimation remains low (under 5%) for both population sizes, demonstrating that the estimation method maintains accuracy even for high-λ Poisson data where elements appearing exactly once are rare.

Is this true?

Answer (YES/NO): NO